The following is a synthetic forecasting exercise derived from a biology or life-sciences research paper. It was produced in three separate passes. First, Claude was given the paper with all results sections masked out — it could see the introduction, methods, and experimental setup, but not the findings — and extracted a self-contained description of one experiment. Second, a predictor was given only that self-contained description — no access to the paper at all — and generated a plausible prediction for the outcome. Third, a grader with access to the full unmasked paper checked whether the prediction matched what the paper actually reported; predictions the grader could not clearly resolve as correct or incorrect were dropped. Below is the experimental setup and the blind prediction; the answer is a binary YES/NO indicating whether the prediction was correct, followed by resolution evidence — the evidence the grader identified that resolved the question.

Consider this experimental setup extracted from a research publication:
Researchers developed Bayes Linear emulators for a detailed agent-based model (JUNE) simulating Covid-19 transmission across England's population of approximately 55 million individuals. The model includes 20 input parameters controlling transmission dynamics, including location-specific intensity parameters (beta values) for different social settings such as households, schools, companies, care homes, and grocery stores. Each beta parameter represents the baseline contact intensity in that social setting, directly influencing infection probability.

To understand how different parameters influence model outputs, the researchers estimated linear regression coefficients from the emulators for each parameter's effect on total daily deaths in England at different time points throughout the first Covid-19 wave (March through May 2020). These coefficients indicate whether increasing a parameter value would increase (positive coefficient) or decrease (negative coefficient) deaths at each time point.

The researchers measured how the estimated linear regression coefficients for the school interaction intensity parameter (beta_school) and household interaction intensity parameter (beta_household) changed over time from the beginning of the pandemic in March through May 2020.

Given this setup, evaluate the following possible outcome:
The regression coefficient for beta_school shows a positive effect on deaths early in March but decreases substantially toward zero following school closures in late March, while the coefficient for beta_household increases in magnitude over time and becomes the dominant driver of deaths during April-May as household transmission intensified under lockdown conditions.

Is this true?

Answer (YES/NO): NO